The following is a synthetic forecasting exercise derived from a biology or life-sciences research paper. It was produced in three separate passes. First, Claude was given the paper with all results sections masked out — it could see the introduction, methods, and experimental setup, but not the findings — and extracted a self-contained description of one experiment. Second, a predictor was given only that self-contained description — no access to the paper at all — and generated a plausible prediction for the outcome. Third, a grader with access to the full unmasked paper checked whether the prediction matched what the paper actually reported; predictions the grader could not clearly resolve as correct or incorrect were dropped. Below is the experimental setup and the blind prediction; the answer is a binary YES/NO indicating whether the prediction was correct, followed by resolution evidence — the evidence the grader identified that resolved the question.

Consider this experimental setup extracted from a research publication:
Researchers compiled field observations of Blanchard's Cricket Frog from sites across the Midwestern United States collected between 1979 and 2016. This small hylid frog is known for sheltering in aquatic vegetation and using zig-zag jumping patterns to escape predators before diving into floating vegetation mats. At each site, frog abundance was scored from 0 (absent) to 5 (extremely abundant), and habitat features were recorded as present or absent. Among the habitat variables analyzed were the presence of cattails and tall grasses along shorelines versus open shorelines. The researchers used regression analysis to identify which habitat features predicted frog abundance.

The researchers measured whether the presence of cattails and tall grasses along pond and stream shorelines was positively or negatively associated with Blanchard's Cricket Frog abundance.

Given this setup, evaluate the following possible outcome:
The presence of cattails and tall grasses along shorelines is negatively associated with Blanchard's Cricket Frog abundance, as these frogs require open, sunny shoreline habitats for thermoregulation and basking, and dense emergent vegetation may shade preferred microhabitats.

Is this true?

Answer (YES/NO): NO